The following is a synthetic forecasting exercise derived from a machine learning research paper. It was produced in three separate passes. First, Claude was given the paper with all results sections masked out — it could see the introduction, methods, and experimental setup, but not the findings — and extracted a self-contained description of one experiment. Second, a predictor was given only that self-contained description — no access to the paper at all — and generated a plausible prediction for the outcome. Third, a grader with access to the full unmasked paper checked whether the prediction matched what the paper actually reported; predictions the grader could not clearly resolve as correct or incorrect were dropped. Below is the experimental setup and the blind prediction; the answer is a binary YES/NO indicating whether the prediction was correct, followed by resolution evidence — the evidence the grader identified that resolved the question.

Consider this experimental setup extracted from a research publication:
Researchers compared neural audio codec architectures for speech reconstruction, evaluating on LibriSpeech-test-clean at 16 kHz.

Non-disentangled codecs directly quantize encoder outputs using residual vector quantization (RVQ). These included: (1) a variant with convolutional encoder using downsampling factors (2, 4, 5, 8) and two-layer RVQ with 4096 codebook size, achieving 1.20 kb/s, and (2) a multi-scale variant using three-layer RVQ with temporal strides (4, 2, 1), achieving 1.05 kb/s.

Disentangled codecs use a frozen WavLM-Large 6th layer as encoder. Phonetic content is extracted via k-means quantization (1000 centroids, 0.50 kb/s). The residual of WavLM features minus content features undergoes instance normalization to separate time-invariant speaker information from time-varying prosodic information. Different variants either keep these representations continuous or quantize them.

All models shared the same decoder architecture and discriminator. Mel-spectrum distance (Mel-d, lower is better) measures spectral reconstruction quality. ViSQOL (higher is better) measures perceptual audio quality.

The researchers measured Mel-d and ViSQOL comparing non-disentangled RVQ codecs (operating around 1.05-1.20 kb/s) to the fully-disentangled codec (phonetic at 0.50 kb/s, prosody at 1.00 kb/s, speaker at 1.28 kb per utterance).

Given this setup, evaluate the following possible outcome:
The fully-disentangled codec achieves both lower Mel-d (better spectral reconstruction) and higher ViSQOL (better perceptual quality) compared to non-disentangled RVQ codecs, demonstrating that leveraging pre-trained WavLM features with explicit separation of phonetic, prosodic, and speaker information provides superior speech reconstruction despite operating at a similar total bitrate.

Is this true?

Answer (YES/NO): NO